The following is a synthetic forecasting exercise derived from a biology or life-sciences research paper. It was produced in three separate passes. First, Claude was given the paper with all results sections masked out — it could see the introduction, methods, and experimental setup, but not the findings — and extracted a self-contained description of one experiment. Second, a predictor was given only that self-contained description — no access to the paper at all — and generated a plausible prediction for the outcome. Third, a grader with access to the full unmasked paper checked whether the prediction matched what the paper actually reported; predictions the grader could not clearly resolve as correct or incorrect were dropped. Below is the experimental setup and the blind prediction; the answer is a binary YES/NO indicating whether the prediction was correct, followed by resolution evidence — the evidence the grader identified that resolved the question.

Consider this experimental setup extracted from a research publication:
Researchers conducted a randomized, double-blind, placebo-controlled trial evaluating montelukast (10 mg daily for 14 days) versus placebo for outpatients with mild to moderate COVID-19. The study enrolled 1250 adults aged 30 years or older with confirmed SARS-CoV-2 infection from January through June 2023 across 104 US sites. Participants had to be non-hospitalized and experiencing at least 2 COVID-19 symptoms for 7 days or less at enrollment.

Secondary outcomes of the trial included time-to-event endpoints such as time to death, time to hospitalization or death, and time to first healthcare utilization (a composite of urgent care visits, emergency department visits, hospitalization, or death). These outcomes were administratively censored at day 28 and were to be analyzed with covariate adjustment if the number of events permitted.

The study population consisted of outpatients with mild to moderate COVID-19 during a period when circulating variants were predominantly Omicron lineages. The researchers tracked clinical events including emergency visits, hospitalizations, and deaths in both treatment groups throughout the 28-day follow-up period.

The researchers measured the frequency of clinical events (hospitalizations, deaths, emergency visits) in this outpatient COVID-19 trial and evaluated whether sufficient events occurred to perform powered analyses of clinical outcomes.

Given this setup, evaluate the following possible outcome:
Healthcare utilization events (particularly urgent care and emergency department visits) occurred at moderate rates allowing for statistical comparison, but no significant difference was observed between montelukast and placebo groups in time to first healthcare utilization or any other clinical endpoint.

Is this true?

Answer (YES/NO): NO